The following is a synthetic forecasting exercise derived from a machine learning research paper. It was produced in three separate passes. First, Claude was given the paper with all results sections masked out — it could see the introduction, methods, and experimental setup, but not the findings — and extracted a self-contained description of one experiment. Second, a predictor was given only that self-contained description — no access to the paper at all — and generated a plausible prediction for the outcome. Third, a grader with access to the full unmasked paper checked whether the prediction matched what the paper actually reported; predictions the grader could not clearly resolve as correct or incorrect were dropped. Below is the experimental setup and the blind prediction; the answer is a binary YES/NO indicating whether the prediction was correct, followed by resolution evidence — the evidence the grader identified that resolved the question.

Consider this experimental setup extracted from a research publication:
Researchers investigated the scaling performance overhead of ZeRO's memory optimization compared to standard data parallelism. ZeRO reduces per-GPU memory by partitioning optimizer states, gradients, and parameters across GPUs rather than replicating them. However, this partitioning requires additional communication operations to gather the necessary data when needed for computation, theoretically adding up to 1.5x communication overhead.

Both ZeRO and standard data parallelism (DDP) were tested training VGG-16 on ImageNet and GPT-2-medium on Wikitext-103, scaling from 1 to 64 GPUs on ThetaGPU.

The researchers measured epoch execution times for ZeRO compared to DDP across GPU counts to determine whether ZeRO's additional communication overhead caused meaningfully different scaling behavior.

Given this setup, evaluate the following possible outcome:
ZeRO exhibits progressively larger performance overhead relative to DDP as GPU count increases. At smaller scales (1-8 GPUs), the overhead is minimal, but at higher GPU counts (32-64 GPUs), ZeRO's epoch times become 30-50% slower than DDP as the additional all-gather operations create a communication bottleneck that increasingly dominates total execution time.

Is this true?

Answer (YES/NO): NO